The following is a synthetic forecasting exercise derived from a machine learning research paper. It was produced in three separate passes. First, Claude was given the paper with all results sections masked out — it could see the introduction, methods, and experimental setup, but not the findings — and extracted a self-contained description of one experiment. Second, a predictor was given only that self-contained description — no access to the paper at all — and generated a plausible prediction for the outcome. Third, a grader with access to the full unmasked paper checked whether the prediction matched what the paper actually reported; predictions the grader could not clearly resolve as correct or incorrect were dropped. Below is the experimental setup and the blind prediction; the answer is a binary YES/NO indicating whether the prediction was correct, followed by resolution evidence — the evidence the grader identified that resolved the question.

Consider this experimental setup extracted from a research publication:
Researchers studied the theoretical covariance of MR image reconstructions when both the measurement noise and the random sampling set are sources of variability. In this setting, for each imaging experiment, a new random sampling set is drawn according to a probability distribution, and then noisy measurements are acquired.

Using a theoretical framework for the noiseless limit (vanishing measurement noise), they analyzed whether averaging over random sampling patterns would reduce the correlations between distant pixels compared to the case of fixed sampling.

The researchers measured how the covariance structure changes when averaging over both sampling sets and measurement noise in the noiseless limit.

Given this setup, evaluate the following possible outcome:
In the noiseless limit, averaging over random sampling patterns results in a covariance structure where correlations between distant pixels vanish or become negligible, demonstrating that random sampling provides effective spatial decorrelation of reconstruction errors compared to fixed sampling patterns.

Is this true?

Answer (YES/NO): NO